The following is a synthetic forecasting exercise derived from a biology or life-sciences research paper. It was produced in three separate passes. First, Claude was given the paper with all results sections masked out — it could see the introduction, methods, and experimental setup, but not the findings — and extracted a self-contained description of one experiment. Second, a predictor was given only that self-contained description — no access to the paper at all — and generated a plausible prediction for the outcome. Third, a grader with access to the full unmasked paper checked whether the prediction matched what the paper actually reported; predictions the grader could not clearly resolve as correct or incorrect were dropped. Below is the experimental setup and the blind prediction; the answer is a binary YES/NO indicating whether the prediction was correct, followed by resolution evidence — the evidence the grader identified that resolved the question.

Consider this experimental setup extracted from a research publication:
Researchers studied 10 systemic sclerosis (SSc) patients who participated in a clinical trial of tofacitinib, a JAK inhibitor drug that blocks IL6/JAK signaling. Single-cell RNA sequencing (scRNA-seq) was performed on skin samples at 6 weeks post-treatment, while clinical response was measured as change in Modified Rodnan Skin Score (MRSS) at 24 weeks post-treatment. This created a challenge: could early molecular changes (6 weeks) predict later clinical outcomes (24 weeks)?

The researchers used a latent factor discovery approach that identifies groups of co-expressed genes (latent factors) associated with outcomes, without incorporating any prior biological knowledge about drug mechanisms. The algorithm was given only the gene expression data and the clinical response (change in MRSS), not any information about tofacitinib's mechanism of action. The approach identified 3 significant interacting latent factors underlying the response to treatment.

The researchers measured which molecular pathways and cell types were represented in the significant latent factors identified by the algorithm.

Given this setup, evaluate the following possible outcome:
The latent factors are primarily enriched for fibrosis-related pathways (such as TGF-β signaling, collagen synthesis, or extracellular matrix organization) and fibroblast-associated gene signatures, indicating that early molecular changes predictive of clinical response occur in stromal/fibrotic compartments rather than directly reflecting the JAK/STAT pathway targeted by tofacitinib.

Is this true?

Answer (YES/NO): NO